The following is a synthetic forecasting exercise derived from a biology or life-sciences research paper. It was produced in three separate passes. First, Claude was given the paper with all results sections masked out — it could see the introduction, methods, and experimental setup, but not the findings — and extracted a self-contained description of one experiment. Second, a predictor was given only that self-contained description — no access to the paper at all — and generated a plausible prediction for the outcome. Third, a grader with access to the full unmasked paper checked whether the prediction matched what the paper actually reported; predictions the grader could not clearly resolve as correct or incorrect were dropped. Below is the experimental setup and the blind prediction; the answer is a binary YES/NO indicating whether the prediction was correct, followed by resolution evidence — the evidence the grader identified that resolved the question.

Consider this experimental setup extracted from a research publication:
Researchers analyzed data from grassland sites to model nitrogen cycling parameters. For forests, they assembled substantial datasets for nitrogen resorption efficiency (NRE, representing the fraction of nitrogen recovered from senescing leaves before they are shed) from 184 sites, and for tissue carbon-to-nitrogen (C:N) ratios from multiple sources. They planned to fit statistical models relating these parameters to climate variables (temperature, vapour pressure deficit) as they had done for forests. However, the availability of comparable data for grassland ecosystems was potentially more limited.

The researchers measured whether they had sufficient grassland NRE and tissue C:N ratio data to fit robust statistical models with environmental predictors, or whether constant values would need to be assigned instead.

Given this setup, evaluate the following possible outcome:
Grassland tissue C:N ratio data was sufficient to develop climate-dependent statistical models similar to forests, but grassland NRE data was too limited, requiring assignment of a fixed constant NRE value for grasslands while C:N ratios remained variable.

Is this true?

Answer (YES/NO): NO